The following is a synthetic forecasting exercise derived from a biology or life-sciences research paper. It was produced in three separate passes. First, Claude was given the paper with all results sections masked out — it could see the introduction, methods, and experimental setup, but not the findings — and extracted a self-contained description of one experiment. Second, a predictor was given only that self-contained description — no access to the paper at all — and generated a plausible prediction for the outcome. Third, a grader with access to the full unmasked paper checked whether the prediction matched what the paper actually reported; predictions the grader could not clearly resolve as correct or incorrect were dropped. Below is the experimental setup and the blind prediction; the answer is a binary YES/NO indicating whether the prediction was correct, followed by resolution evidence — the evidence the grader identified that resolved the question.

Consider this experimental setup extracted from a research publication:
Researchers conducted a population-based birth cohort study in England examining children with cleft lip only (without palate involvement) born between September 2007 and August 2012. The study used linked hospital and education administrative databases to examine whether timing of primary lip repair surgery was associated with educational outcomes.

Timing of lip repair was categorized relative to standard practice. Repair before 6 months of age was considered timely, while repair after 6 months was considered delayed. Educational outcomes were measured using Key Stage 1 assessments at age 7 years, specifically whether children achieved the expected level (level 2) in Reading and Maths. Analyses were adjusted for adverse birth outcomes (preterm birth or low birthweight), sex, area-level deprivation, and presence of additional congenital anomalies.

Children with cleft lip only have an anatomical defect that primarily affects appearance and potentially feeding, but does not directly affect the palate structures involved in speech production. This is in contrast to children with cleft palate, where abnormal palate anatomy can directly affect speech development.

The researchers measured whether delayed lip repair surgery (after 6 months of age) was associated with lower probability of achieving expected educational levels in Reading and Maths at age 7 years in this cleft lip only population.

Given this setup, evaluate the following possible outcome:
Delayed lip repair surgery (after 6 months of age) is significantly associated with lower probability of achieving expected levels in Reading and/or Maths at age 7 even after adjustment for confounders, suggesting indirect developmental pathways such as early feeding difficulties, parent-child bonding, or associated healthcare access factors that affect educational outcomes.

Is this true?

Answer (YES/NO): NO